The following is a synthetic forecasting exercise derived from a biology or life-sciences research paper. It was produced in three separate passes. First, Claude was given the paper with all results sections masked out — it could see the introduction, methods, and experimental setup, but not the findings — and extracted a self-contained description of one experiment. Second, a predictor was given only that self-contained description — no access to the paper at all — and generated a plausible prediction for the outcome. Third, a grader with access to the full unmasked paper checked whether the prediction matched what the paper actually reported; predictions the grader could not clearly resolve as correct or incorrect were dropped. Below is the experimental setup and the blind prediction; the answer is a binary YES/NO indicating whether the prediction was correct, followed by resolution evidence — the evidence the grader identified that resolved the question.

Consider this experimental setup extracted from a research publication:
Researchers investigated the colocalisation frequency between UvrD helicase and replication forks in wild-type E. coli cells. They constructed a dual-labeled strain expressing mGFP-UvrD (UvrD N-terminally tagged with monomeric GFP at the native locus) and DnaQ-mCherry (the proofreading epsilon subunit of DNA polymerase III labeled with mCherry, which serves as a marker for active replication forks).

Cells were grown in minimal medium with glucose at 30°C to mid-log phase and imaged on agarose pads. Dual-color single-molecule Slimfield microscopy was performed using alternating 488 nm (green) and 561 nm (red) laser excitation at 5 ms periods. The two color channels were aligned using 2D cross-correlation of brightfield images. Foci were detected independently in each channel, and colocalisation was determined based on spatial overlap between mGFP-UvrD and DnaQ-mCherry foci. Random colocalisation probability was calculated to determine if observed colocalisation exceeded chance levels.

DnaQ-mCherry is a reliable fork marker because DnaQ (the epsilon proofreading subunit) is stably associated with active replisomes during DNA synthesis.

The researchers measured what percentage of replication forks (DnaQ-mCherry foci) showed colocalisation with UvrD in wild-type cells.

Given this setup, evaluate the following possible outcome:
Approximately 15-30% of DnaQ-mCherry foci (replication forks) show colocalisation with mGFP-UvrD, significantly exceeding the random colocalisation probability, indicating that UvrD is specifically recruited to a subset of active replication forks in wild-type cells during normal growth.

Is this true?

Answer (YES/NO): NO